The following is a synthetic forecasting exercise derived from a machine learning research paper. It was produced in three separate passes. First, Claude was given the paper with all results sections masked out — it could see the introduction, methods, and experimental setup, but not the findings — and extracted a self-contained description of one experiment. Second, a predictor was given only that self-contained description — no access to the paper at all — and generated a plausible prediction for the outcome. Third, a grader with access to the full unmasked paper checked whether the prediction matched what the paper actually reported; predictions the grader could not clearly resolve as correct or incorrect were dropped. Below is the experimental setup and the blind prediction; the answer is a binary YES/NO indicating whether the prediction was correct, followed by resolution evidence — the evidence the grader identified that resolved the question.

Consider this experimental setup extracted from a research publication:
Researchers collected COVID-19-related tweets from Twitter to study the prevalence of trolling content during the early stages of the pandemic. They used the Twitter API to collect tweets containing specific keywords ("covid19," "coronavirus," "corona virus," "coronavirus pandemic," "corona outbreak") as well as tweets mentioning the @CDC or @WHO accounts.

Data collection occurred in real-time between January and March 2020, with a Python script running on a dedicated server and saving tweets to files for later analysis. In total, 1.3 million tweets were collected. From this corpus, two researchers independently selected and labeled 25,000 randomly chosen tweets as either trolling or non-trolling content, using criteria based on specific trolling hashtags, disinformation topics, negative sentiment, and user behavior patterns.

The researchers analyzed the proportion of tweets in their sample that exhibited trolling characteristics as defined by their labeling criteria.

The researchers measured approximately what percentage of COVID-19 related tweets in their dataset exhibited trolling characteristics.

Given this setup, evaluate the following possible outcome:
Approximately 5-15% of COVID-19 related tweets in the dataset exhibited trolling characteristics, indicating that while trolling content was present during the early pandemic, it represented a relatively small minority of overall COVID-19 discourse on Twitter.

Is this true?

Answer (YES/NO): NO